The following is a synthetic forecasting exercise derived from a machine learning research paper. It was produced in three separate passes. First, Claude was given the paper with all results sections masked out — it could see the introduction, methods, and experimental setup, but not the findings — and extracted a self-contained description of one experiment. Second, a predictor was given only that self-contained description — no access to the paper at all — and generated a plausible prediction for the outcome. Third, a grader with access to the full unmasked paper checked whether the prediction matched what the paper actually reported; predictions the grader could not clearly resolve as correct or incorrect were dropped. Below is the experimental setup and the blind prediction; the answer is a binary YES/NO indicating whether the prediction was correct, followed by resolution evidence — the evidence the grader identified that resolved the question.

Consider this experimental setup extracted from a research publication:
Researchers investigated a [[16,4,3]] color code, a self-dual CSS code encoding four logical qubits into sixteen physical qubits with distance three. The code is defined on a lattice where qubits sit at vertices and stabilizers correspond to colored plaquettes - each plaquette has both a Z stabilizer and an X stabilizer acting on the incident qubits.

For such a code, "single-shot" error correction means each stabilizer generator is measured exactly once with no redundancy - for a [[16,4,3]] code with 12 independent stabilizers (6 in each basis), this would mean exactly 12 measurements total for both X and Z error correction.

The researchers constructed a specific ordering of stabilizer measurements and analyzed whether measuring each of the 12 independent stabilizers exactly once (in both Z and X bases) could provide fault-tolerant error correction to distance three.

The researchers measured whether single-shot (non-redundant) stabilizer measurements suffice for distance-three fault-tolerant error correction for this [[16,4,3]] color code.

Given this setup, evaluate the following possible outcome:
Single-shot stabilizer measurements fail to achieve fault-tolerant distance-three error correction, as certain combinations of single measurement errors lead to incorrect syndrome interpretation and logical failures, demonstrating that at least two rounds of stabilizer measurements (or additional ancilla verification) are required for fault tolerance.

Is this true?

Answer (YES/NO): NO